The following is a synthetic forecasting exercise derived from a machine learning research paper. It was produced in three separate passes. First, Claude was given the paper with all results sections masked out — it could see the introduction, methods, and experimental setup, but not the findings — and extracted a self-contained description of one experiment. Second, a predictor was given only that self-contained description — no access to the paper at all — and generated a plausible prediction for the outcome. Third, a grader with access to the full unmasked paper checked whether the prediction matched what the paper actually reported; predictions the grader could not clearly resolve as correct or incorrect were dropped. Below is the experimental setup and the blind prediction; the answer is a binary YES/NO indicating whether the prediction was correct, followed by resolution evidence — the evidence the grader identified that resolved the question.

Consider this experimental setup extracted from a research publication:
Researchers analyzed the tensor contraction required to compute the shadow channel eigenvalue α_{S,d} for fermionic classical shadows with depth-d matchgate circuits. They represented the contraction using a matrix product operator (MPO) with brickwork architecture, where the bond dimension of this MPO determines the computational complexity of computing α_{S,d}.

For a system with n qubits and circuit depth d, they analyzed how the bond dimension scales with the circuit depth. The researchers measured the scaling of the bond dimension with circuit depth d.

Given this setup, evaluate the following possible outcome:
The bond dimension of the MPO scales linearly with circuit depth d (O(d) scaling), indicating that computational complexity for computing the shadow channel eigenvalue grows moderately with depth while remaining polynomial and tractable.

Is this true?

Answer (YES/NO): NO